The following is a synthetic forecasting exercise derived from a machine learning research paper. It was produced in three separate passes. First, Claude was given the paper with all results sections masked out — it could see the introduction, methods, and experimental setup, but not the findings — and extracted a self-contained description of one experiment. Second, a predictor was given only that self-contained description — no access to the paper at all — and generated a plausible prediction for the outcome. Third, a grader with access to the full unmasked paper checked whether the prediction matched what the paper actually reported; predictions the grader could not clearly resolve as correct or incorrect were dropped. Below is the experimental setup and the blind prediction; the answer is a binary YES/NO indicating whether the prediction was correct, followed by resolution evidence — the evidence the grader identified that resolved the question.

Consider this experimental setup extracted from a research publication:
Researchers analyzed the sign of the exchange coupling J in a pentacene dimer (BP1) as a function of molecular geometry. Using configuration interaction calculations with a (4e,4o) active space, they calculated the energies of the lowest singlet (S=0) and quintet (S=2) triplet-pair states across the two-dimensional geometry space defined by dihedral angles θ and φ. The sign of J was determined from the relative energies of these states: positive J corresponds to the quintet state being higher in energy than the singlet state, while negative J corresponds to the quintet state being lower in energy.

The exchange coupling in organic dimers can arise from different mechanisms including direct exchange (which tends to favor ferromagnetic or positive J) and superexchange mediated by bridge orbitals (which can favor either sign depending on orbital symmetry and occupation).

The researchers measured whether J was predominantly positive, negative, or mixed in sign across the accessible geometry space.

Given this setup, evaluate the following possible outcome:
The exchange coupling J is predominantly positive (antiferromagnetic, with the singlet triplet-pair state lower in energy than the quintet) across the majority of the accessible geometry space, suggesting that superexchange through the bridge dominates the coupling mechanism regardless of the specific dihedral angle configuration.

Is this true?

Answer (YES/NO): YES